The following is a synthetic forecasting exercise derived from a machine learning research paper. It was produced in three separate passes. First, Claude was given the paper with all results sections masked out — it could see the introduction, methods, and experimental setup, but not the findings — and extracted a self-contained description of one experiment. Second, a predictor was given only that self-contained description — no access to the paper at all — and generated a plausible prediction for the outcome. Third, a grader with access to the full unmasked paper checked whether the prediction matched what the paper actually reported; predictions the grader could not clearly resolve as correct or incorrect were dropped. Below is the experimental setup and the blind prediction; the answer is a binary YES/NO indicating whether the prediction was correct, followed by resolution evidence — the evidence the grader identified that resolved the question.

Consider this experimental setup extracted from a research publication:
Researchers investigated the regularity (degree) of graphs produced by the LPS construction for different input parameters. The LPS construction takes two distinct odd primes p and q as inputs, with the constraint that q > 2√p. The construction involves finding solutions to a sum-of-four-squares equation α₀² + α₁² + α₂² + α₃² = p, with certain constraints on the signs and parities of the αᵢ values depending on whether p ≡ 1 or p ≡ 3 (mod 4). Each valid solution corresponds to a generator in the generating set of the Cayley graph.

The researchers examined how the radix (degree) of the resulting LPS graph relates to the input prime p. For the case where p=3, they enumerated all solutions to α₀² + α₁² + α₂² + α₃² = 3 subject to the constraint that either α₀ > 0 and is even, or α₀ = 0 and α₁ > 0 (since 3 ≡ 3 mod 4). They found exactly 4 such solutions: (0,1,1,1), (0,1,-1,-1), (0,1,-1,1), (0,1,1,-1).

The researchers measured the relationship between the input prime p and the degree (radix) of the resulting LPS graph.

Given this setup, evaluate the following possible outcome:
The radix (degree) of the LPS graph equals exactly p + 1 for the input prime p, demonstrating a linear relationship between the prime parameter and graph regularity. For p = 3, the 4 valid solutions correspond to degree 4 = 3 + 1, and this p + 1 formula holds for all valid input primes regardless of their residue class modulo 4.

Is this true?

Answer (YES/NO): YES